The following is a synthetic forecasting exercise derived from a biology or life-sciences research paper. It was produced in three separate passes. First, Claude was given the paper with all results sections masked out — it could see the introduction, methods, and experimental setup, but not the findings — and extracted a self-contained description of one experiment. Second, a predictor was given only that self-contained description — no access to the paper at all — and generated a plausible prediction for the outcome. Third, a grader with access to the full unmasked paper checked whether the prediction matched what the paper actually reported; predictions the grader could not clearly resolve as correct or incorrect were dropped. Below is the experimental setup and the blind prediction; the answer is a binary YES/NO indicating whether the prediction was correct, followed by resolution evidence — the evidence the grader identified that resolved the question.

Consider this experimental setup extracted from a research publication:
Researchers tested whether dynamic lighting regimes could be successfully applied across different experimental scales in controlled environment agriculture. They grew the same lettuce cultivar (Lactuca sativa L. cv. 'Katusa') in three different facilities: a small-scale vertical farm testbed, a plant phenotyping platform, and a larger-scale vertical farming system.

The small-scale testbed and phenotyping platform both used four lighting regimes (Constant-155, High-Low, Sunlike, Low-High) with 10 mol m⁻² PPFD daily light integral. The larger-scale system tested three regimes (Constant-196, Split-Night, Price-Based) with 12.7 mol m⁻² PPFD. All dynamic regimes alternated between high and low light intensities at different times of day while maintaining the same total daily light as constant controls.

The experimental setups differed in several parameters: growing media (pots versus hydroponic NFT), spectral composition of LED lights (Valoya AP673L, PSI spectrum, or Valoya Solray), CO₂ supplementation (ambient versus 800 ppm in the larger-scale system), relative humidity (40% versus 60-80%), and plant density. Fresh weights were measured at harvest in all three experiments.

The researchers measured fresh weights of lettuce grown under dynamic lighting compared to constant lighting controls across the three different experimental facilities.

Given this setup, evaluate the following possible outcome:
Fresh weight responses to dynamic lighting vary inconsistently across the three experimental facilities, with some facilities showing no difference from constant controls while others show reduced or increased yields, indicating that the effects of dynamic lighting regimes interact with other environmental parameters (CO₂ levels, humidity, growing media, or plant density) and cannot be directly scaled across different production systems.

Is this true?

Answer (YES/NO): NO